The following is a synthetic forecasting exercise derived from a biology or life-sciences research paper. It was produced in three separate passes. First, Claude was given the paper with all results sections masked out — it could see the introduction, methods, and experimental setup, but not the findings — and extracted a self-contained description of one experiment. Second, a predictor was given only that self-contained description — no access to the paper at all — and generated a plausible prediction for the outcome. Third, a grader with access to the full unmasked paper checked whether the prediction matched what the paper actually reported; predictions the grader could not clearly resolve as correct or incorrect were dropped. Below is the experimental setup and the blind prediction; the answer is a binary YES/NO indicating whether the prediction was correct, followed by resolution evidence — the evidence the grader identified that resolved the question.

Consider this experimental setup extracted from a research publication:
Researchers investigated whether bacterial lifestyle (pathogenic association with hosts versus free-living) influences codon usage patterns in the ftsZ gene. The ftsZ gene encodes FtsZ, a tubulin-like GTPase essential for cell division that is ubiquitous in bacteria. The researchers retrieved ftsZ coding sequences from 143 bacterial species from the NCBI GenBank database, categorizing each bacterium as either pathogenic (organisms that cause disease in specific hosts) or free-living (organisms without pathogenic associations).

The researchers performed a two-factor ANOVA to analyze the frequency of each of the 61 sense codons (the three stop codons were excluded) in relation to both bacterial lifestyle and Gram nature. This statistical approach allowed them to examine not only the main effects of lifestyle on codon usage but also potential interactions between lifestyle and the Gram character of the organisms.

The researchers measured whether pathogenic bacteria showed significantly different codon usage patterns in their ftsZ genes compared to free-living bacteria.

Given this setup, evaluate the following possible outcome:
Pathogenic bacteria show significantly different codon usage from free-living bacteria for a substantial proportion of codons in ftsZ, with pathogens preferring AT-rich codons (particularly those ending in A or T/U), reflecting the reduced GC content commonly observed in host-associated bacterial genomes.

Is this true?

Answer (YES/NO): NO